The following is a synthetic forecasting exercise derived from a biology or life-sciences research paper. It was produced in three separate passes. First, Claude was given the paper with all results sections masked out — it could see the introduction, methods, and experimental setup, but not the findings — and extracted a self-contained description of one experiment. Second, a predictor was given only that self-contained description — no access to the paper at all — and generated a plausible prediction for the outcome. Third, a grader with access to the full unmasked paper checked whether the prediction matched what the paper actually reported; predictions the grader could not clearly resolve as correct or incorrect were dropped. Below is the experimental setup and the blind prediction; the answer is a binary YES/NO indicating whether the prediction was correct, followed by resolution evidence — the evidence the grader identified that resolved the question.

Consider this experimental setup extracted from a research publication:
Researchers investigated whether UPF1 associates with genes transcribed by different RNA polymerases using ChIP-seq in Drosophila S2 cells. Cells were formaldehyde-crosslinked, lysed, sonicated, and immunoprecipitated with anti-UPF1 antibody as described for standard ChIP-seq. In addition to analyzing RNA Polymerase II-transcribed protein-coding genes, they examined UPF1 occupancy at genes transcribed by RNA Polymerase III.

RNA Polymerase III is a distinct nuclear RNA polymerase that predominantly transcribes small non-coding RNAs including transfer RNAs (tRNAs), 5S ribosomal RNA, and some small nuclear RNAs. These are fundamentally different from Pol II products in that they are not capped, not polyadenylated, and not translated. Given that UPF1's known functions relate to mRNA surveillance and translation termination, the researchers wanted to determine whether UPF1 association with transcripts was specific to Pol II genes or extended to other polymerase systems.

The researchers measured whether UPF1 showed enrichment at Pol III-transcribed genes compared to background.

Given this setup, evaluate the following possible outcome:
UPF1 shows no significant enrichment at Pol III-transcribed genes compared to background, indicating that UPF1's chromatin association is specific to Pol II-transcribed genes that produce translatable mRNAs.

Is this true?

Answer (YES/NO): NO